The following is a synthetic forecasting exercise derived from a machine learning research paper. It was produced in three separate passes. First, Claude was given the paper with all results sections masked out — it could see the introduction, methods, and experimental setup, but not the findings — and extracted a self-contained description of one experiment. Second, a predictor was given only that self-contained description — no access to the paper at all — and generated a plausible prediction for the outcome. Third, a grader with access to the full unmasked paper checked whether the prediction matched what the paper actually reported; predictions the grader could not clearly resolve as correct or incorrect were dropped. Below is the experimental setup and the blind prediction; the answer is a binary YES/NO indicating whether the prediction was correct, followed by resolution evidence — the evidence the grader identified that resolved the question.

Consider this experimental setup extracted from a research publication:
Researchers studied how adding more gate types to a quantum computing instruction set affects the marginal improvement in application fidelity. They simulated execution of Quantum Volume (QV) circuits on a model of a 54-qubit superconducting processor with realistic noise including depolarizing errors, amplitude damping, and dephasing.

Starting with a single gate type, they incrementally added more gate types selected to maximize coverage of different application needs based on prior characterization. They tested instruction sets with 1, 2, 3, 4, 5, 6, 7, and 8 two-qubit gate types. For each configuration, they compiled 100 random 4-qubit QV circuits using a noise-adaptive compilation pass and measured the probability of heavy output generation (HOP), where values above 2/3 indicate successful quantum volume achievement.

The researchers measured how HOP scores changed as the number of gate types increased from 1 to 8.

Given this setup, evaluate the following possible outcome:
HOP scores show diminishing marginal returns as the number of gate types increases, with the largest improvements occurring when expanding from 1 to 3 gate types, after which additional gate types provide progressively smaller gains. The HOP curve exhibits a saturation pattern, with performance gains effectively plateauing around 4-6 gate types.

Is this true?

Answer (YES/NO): YES